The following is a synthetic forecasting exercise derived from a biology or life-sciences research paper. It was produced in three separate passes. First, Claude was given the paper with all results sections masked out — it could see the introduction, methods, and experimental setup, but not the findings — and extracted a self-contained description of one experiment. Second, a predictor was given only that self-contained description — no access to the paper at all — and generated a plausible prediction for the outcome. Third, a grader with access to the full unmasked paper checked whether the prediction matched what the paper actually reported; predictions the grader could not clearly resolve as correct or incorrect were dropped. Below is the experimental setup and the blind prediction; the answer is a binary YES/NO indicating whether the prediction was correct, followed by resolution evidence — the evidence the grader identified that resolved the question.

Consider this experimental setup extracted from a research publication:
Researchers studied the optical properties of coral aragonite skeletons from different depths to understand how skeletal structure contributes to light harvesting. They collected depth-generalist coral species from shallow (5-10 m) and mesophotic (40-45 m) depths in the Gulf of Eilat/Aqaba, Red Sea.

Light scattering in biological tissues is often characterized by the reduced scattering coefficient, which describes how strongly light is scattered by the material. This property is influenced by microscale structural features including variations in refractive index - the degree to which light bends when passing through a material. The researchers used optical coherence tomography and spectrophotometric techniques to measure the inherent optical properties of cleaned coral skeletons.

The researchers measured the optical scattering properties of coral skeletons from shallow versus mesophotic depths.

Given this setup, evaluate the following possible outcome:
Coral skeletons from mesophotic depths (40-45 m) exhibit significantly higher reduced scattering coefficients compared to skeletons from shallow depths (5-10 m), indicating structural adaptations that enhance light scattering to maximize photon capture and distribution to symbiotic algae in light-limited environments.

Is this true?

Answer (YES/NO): NO